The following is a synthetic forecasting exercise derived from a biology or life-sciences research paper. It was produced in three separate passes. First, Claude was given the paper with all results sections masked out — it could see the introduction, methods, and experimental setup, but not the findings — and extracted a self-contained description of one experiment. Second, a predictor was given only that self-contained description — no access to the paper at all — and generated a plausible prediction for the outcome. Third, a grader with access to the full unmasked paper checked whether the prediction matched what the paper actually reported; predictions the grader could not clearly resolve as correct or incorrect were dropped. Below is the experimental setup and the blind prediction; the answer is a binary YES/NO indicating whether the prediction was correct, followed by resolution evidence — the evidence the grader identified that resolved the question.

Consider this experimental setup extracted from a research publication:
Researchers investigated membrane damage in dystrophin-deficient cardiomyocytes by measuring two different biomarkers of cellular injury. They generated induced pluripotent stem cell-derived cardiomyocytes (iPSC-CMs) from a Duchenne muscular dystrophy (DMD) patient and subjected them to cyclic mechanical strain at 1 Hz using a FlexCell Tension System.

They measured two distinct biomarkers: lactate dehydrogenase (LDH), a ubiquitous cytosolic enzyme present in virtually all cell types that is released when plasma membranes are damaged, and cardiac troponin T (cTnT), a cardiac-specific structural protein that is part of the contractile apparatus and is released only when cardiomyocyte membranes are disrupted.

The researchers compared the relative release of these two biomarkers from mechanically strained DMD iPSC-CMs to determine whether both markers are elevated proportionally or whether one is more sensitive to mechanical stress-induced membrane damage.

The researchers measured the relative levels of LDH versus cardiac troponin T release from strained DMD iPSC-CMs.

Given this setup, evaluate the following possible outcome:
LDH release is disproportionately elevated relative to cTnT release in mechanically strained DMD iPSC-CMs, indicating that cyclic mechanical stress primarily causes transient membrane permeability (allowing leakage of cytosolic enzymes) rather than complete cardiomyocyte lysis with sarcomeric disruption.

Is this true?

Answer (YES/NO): NO